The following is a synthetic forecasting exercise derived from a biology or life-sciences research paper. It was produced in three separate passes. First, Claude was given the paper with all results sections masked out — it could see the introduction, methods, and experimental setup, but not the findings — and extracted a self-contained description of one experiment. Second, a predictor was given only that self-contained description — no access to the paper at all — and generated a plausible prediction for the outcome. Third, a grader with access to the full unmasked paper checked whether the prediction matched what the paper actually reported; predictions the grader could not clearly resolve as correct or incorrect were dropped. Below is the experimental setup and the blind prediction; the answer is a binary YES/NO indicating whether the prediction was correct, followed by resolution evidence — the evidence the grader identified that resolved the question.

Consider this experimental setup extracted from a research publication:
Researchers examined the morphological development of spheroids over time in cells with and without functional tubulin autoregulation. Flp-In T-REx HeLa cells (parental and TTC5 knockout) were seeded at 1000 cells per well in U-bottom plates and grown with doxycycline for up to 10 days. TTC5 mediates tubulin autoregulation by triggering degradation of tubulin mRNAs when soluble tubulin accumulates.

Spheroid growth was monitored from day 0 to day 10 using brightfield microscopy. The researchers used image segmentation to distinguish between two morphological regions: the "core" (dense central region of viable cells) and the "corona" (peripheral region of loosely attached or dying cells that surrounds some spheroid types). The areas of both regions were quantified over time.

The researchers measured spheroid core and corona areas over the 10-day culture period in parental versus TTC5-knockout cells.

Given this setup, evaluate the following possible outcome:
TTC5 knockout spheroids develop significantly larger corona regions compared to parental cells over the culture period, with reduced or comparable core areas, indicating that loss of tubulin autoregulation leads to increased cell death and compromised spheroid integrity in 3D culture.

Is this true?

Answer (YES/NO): YES